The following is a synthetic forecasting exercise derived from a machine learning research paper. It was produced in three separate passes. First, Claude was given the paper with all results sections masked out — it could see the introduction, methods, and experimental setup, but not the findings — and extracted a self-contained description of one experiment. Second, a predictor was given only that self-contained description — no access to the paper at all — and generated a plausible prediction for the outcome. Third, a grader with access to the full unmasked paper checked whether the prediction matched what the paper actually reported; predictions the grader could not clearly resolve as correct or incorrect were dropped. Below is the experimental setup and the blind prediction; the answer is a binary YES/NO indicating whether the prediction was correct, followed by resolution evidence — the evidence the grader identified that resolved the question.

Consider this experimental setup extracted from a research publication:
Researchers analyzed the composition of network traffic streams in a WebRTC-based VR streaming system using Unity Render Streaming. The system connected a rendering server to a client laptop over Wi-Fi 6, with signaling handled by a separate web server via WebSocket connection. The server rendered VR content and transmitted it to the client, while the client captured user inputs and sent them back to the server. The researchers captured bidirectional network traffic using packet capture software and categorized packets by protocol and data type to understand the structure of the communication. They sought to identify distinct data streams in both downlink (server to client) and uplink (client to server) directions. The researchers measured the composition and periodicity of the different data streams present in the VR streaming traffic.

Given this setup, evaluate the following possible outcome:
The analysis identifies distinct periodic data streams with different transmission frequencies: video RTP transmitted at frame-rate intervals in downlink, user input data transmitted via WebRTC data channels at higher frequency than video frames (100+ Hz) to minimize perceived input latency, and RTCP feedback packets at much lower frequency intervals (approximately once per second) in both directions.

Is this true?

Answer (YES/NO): NO